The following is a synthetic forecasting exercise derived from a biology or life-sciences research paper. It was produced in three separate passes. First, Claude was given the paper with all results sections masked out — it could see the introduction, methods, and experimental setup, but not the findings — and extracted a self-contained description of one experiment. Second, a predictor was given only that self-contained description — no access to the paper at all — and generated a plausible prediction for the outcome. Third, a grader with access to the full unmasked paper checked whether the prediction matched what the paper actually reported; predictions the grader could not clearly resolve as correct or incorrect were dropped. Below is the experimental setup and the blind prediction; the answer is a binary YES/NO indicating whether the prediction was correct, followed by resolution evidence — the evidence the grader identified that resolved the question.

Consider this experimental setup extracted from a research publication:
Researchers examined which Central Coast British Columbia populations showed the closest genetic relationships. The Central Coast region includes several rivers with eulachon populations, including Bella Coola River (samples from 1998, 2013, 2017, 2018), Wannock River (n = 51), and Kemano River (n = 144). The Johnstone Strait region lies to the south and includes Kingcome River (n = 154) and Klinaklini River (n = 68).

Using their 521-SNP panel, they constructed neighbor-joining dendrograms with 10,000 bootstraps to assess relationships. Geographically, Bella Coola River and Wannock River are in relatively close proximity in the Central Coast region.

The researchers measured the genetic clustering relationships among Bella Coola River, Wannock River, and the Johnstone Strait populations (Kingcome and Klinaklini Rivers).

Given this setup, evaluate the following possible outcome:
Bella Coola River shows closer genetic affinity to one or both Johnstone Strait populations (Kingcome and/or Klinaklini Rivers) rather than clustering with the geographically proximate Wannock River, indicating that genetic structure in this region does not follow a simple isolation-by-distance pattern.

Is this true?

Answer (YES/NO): YES